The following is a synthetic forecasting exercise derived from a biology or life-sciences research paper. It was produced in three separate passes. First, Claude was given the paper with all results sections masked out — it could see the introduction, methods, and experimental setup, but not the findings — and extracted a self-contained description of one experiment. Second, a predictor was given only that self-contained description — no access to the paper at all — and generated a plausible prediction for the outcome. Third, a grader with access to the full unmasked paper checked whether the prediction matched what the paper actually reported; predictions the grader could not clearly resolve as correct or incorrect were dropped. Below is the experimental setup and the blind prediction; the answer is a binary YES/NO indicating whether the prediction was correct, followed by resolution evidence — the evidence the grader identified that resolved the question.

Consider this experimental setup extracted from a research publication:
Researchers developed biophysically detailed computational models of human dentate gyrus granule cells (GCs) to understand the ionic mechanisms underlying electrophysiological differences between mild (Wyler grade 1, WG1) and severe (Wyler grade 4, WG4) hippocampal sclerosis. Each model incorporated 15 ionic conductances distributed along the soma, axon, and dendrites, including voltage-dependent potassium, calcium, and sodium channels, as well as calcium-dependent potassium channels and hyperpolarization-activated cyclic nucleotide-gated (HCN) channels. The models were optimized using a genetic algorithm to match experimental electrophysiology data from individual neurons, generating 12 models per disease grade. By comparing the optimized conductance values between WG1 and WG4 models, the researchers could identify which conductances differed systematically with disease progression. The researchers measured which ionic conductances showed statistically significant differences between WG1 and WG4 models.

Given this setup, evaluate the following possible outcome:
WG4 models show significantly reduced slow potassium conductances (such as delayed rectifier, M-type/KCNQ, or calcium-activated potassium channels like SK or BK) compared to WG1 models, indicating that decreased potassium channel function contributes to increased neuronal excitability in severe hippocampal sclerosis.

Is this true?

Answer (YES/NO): NO